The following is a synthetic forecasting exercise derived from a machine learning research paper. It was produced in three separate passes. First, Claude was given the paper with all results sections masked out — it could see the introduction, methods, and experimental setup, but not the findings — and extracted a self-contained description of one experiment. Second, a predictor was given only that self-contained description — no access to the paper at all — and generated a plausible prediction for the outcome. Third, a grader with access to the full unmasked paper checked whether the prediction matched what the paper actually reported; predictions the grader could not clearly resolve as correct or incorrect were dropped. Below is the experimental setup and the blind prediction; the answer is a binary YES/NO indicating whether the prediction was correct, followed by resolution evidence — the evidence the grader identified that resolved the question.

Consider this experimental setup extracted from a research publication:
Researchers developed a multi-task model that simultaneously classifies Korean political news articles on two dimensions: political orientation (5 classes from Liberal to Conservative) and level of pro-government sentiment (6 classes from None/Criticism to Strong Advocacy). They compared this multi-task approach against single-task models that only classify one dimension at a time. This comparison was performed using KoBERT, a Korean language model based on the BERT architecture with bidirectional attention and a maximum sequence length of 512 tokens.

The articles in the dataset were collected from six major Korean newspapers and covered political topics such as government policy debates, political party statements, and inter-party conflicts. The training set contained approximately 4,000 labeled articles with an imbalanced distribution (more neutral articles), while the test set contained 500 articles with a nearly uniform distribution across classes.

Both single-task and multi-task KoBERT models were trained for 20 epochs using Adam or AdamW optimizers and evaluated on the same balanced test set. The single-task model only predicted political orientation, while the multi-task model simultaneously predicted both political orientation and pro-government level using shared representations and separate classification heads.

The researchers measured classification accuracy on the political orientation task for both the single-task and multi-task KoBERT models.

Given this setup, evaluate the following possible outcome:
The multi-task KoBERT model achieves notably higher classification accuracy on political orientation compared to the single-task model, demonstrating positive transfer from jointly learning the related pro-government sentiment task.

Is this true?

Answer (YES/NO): NO